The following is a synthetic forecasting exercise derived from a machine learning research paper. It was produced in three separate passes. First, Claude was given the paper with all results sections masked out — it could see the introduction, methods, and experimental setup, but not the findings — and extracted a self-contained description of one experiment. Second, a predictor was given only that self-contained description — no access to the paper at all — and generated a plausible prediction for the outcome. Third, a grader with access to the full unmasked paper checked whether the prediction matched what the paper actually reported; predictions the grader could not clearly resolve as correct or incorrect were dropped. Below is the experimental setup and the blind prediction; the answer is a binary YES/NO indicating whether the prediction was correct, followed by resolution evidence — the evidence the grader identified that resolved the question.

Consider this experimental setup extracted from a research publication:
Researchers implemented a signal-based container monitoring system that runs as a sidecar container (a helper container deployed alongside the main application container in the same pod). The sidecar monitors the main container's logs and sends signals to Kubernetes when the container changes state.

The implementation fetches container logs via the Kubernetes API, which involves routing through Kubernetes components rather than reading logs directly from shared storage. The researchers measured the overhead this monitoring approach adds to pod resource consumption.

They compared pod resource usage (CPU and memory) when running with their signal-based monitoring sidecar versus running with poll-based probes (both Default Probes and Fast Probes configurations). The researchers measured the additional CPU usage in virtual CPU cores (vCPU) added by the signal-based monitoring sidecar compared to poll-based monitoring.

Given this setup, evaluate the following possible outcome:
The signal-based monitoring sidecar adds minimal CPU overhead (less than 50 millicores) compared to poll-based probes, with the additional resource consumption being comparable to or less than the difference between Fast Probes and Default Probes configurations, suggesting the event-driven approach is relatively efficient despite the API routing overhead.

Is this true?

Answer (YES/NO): NO